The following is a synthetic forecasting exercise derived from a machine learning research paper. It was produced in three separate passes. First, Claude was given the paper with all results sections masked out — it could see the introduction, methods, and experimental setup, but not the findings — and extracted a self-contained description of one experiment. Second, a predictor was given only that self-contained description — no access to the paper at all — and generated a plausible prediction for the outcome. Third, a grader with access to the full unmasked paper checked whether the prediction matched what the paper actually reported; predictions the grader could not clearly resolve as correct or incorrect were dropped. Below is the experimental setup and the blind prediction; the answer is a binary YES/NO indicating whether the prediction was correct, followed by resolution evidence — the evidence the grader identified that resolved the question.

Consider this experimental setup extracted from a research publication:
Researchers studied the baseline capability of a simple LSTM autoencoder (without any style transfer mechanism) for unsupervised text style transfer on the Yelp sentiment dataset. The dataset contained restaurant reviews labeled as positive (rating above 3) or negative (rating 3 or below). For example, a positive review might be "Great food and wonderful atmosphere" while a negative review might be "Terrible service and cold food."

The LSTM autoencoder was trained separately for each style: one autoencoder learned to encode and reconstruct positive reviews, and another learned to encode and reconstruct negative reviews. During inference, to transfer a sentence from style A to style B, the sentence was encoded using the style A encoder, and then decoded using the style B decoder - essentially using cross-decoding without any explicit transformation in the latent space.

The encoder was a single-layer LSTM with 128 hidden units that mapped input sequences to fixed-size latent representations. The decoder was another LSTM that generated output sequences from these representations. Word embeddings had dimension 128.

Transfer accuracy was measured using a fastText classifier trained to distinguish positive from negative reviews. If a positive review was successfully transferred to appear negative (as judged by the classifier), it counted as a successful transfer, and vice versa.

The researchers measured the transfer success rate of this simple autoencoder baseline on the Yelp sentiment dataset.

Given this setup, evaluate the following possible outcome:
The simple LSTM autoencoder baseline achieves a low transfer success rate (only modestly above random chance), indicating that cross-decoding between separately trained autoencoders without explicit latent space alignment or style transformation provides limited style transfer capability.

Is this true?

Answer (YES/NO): YES